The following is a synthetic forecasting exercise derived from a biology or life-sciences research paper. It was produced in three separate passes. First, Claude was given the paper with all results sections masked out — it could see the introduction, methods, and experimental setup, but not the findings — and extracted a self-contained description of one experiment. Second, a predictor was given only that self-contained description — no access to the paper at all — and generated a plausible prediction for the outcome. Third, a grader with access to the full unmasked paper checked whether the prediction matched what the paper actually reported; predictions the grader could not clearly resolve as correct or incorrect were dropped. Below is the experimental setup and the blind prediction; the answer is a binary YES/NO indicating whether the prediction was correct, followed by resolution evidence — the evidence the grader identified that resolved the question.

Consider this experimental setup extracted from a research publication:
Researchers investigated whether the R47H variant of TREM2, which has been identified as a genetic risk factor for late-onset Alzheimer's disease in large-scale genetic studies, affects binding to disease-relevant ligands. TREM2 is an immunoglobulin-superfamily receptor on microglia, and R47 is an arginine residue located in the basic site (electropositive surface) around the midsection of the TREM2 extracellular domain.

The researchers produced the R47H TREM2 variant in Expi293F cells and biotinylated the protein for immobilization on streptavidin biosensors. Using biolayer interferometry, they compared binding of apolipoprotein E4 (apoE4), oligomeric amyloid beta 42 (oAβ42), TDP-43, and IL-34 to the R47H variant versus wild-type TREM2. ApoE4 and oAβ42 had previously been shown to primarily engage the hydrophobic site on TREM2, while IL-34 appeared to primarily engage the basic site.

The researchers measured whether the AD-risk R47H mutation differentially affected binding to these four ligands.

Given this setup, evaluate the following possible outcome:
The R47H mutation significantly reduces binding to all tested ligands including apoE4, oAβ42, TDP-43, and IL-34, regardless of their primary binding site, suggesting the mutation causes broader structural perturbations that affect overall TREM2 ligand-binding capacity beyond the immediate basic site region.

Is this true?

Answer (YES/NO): NO